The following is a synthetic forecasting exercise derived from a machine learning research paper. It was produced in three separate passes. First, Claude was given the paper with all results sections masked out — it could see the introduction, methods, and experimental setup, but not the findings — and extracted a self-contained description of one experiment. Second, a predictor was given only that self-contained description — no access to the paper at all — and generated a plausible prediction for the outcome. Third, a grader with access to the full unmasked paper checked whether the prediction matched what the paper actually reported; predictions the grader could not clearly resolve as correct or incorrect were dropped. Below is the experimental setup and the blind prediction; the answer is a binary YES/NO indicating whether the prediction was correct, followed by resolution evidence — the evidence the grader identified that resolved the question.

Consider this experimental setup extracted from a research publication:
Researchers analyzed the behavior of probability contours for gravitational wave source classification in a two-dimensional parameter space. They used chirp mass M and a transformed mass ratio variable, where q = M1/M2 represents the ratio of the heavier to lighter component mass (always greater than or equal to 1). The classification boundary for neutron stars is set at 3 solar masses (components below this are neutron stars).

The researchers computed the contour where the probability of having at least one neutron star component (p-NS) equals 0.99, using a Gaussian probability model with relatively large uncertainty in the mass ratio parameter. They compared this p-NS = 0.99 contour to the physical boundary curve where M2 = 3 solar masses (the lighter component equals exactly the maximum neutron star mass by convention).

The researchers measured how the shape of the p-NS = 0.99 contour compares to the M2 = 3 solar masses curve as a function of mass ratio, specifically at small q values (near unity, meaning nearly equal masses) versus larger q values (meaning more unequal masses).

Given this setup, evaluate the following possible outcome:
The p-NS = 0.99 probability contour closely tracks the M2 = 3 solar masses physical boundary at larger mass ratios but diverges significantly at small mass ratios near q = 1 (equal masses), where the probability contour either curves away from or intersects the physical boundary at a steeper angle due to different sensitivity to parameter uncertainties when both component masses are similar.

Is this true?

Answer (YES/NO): NO